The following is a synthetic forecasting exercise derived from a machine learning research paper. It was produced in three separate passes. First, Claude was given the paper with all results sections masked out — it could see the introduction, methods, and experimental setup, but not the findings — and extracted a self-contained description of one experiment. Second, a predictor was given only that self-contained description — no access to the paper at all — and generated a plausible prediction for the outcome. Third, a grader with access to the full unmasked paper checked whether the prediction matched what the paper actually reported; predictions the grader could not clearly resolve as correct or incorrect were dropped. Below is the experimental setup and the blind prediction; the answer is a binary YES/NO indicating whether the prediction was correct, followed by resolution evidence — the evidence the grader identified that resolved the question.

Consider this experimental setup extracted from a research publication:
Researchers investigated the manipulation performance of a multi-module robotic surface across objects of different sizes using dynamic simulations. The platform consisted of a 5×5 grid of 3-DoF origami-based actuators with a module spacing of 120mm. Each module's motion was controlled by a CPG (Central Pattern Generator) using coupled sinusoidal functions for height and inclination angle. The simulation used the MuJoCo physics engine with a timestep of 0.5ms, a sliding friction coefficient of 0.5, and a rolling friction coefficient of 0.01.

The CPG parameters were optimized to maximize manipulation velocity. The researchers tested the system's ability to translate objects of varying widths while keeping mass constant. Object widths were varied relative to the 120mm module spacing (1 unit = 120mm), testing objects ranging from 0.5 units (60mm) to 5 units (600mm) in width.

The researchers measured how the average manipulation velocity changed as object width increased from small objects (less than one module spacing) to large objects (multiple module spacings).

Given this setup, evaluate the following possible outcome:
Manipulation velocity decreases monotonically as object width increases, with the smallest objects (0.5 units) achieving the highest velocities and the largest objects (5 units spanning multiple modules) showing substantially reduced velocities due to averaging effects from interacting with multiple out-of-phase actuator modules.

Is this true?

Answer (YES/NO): NO